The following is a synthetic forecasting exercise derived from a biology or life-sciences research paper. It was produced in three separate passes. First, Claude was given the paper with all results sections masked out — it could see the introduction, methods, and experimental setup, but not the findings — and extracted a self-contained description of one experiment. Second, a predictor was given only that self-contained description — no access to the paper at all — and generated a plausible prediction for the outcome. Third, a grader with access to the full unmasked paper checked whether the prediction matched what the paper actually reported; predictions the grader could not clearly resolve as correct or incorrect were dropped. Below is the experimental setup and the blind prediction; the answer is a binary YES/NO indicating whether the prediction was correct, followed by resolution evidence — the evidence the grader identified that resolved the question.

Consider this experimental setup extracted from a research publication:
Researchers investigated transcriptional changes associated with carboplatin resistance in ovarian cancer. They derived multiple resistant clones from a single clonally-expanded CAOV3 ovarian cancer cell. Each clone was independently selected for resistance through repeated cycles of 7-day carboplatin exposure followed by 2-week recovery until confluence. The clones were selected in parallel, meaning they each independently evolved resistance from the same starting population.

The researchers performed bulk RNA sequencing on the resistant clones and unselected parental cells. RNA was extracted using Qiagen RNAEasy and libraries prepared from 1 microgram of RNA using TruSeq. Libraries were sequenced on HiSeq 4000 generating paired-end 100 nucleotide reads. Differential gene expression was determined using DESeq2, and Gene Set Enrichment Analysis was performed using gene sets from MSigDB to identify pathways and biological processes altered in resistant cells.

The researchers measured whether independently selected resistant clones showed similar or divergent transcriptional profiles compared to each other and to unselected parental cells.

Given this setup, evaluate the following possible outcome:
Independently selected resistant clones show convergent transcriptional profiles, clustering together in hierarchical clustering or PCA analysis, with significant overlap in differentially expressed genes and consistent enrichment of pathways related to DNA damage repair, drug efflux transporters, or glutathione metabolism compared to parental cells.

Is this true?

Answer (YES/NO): NO